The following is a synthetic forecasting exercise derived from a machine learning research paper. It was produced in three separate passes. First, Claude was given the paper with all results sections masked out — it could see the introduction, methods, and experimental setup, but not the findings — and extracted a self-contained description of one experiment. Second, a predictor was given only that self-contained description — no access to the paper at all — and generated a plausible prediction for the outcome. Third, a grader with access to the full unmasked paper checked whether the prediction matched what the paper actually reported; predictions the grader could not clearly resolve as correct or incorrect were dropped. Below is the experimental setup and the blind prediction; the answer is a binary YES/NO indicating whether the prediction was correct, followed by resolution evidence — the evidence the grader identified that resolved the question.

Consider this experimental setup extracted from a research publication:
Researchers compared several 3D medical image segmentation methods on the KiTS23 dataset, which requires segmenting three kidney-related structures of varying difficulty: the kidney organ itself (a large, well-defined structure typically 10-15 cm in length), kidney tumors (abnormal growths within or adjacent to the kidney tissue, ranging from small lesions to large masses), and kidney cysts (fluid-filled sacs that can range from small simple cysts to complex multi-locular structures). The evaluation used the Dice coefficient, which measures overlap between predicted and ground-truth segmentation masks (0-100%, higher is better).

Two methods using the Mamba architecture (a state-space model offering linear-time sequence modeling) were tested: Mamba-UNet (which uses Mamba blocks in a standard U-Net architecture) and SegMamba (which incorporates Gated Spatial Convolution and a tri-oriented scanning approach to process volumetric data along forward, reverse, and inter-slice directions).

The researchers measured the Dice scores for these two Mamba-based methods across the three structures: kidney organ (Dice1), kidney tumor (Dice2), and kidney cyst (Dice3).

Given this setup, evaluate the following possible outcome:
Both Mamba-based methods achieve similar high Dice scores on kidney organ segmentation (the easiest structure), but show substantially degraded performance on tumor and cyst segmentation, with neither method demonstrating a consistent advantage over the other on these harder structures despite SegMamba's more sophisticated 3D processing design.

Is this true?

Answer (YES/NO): NO